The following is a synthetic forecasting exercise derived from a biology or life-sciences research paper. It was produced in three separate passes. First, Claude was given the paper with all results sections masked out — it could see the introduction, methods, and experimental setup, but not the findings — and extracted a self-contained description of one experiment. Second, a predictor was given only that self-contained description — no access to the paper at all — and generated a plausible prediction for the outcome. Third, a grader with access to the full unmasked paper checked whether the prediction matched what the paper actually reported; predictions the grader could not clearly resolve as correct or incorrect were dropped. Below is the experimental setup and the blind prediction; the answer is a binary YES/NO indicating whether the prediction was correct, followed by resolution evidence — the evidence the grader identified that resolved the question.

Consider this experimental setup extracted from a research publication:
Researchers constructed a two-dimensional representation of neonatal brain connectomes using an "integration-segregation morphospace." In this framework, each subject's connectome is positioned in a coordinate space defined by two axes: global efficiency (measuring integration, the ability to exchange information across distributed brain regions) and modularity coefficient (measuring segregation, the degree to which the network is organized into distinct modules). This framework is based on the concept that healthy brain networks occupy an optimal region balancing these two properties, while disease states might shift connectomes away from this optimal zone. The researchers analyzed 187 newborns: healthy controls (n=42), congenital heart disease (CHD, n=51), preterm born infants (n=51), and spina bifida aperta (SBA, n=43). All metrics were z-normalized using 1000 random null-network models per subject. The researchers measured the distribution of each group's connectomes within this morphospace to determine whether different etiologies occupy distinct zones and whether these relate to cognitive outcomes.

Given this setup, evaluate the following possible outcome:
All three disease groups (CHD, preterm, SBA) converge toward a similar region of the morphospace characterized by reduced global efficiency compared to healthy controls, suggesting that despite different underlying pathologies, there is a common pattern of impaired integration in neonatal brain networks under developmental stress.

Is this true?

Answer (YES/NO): NO